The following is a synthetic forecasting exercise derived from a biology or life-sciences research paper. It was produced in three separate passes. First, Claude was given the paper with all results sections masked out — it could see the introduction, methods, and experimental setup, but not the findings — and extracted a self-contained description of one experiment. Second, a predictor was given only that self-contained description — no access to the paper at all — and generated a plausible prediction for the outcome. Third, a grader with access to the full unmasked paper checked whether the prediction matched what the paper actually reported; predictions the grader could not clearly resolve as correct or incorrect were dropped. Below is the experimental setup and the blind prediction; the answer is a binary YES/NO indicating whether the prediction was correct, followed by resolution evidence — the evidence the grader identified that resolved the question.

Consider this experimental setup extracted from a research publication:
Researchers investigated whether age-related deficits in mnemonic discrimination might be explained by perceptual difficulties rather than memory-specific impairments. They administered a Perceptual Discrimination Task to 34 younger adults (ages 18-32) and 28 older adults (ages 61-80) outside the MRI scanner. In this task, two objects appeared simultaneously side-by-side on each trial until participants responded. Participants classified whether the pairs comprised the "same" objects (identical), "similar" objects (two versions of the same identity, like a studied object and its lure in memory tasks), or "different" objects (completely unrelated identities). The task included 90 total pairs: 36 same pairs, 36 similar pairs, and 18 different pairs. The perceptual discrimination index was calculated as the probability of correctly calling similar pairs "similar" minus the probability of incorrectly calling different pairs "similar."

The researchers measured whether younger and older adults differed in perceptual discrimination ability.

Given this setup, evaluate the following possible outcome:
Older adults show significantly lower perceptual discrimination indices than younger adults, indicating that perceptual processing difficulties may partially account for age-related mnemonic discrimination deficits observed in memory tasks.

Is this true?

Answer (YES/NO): NO